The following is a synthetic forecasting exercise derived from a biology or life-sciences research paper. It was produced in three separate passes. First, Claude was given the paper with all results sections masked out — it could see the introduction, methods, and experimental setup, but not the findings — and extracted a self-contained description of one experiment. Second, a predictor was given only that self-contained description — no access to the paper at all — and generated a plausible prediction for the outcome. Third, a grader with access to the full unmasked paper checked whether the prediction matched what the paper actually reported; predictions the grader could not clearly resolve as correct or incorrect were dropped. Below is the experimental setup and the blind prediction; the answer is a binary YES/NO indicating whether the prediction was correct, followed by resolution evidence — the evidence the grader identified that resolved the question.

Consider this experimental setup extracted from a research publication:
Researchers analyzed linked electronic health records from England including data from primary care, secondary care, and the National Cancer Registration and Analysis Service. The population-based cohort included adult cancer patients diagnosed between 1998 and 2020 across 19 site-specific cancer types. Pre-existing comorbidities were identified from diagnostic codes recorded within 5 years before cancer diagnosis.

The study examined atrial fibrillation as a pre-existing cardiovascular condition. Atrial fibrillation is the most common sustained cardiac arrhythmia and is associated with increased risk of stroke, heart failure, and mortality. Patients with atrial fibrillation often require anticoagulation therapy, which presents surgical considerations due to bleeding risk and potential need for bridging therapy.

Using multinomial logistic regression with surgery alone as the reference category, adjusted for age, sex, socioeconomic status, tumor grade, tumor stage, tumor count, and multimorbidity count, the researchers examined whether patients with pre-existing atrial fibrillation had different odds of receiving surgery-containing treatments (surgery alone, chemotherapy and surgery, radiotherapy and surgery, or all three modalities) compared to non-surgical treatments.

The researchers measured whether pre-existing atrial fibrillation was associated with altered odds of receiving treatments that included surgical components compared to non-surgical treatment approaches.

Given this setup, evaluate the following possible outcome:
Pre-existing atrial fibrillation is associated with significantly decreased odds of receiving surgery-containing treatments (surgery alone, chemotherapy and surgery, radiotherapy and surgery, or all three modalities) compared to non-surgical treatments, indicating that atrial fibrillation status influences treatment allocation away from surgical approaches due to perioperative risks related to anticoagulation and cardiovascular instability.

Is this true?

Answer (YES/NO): NO